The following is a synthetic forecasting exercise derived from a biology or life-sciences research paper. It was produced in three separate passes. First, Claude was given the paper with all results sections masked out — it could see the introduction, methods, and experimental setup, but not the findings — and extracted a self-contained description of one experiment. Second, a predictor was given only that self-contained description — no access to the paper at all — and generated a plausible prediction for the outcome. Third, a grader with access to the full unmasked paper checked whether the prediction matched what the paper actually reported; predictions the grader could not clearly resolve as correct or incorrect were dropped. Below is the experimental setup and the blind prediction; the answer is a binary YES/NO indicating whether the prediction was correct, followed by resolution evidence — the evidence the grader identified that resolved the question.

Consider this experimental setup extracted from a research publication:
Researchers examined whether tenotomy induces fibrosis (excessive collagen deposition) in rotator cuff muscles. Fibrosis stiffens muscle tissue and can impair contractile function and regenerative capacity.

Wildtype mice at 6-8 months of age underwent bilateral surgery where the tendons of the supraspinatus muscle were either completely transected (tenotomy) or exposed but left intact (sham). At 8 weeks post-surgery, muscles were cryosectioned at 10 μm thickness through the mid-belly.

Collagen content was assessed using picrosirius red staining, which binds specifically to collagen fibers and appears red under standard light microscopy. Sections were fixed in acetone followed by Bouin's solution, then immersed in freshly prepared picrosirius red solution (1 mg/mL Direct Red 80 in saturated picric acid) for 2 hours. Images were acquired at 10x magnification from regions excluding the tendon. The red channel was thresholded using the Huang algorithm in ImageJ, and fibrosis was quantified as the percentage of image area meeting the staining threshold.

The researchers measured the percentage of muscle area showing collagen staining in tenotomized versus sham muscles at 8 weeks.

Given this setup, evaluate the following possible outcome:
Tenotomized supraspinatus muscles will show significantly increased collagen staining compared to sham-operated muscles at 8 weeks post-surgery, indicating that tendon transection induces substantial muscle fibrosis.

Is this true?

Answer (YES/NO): NO